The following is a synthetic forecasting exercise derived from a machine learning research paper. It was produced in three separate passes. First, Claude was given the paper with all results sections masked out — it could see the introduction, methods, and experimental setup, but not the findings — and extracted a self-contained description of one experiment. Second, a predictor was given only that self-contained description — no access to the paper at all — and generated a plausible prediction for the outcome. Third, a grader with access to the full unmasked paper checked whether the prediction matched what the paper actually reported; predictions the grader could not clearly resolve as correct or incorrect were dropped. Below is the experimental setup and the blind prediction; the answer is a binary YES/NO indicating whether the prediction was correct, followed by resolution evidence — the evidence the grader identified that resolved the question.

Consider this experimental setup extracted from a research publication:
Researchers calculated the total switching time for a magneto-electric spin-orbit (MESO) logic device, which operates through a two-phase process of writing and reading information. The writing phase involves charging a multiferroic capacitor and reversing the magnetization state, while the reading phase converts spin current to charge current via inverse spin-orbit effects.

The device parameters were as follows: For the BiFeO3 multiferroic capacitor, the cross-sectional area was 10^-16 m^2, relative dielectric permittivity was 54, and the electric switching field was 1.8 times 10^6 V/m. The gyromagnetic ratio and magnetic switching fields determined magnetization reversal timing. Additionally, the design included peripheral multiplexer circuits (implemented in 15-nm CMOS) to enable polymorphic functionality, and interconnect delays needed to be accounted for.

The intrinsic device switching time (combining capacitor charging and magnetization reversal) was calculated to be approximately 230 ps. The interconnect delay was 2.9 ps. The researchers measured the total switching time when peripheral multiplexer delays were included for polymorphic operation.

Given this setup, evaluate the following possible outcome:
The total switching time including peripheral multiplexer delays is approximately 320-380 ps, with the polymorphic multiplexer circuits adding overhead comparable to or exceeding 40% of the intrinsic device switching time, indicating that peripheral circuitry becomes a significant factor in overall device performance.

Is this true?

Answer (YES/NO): NO